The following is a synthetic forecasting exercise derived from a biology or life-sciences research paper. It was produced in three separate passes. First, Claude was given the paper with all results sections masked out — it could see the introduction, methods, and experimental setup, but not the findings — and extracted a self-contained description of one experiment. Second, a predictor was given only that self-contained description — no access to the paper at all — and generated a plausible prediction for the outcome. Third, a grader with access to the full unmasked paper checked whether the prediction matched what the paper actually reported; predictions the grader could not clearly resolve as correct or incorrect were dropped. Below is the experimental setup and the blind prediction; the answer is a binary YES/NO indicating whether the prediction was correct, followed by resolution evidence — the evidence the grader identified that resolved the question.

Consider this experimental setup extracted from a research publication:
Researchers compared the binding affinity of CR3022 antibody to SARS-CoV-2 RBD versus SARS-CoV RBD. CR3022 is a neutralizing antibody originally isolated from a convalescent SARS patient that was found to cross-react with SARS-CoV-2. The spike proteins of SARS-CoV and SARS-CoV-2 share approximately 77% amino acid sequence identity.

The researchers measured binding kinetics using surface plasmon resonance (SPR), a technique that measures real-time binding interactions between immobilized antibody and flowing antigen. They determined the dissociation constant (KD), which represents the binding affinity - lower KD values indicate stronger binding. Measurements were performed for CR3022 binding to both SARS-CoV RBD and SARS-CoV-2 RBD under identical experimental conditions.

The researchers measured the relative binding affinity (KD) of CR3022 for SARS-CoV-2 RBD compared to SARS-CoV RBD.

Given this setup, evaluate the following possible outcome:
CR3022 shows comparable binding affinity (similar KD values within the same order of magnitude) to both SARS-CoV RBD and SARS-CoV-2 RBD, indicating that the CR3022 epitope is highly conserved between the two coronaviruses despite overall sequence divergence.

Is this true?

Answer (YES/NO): NO